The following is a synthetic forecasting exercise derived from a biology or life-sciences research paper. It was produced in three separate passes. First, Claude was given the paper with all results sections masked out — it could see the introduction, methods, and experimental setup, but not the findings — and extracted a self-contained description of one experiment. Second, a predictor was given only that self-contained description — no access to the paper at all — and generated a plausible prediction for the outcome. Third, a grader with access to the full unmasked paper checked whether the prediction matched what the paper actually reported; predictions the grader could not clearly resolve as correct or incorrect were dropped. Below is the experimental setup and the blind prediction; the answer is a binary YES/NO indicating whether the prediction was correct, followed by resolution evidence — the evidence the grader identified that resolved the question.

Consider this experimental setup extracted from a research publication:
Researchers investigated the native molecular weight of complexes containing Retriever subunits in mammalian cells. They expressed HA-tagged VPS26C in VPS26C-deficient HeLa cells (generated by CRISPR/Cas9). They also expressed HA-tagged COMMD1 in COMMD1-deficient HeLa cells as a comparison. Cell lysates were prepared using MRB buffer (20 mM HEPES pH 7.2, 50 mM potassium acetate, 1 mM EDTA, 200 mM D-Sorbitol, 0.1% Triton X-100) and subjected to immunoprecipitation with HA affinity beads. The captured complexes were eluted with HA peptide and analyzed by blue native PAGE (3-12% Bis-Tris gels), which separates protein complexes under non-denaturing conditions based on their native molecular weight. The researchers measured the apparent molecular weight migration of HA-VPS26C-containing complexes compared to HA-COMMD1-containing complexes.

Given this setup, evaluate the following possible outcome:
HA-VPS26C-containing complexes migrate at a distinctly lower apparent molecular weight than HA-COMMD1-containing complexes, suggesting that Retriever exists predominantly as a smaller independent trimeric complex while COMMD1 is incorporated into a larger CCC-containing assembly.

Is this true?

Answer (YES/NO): YES